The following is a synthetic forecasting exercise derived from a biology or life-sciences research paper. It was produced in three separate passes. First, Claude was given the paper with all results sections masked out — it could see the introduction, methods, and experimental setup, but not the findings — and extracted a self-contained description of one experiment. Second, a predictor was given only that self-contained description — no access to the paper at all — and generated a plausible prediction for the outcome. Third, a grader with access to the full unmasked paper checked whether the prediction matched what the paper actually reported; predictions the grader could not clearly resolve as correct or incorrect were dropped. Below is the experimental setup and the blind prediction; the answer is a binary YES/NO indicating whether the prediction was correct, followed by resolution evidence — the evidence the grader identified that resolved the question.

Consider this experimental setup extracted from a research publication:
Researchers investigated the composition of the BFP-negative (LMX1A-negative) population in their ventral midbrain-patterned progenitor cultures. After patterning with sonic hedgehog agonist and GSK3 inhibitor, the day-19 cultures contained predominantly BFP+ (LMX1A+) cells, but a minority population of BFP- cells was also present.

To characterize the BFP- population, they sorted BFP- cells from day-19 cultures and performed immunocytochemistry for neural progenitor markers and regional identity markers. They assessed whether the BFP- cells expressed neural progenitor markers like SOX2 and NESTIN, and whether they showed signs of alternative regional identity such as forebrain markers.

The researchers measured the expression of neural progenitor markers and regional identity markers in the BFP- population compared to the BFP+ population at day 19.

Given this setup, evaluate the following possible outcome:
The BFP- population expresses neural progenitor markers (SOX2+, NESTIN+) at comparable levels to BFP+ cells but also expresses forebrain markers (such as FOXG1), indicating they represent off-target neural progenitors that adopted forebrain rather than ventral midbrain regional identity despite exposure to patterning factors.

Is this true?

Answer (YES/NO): NO